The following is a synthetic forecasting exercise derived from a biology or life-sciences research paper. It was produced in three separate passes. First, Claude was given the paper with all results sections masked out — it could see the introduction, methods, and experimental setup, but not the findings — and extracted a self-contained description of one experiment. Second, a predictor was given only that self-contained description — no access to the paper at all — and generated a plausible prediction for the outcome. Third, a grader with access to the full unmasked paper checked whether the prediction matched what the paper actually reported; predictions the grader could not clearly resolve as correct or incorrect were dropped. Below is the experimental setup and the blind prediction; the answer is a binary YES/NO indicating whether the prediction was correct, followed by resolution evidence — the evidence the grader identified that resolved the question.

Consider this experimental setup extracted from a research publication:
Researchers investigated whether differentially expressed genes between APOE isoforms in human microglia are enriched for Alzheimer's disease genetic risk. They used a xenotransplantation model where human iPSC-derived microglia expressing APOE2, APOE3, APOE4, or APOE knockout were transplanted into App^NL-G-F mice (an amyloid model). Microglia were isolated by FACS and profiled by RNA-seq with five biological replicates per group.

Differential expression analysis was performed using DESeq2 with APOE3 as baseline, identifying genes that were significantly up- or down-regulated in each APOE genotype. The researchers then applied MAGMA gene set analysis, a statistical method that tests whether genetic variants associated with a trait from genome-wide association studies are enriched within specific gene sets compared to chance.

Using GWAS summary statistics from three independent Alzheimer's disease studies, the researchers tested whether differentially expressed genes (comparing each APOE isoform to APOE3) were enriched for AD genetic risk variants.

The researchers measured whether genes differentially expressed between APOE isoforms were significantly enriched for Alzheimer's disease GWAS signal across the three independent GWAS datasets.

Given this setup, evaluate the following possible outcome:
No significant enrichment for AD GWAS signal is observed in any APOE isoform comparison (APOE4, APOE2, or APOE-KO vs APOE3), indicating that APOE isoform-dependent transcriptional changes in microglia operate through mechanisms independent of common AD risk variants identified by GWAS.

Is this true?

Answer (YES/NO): NO